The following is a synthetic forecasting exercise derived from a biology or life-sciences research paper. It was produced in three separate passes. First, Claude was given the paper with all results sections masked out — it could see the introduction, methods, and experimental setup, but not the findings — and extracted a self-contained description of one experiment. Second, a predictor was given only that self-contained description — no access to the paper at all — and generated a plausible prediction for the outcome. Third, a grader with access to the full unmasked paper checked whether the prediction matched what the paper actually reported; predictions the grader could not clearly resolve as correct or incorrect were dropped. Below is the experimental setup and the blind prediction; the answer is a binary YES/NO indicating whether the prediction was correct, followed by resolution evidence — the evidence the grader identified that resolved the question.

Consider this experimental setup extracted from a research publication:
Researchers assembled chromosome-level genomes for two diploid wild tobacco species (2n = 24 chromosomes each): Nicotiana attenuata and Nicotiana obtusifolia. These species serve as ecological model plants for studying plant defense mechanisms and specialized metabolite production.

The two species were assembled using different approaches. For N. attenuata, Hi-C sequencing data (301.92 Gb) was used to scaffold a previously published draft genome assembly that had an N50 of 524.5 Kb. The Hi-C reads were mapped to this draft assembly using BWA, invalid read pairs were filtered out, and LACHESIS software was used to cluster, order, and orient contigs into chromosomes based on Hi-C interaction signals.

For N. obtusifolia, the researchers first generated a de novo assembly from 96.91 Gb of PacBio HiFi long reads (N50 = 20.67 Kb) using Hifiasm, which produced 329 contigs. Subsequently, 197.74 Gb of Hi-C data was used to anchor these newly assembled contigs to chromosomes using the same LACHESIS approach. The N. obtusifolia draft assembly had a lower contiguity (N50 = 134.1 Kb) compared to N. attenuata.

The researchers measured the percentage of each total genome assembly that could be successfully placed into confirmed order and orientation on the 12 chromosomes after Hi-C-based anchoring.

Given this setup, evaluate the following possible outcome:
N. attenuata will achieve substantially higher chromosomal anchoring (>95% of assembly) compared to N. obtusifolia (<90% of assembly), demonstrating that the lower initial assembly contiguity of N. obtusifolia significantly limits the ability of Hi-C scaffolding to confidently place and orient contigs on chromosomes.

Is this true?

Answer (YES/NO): NO